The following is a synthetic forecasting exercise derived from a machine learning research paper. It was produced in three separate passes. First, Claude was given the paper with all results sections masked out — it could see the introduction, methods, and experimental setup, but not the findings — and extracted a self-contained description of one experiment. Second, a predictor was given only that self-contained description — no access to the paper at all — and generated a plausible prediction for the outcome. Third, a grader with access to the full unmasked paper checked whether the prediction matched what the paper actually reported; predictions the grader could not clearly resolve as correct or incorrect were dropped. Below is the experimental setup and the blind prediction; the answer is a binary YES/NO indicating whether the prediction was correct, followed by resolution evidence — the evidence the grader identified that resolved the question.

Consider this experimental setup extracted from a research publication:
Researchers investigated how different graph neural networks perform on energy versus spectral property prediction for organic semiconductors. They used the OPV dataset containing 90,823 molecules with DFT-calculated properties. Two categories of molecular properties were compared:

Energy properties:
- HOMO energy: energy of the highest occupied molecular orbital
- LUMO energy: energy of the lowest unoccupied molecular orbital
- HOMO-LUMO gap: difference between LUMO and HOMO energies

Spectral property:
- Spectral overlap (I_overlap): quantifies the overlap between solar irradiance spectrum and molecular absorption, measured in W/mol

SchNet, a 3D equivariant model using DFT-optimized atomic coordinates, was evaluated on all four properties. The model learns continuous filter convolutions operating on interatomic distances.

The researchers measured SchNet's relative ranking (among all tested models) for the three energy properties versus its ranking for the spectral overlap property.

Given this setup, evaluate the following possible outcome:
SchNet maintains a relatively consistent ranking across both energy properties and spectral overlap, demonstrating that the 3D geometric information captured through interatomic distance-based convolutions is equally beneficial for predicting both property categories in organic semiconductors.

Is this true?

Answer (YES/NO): NO